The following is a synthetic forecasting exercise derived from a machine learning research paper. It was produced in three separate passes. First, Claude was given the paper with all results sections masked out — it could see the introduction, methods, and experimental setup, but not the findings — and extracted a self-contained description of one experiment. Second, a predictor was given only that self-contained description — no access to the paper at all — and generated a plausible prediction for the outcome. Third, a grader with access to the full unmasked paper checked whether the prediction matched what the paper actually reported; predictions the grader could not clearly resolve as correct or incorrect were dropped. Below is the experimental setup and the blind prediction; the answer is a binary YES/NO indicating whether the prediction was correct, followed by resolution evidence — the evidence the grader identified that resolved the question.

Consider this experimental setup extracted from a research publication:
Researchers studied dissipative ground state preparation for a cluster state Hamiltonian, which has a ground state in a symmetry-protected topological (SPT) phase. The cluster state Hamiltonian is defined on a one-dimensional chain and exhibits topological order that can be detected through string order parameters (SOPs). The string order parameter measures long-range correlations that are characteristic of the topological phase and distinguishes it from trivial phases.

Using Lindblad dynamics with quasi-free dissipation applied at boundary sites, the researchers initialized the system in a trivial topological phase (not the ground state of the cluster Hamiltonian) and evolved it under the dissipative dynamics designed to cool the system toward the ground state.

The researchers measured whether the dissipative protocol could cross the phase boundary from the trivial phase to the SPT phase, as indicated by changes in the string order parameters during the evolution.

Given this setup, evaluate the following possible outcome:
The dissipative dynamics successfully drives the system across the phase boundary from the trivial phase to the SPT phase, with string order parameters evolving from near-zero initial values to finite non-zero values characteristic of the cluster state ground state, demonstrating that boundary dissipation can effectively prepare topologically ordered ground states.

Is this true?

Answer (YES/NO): YES